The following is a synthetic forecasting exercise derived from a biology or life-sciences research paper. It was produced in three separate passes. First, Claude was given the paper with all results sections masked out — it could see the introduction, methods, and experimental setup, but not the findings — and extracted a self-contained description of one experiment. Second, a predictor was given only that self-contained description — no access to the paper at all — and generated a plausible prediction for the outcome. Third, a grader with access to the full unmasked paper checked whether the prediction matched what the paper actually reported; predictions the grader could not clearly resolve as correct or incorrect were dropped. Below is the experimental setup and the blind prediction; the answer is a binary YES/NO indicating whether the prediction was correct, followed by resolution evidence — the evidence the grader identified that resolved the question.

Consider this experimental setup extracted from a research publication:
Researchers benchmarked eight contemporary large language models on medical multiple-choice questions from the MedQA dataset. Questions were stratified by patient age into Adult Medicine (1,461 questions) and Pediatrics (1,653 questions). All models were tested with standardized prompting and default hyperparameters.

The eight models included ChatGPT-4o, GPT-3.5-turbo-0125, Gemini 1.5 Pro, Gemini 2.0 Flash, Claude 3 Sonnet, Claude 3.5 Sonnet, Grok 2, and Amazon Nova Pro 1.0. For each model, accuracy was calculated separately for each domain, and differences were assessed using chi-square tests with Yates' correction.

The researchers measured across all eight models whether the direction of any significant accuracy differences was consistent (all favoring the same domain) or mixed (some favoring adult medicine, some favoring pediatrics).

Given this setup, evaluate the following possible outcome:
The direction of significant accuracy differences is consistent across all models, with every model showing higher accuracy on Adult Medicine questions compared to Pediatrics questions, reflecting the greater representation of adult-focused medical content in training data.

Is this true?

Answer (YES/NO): YES